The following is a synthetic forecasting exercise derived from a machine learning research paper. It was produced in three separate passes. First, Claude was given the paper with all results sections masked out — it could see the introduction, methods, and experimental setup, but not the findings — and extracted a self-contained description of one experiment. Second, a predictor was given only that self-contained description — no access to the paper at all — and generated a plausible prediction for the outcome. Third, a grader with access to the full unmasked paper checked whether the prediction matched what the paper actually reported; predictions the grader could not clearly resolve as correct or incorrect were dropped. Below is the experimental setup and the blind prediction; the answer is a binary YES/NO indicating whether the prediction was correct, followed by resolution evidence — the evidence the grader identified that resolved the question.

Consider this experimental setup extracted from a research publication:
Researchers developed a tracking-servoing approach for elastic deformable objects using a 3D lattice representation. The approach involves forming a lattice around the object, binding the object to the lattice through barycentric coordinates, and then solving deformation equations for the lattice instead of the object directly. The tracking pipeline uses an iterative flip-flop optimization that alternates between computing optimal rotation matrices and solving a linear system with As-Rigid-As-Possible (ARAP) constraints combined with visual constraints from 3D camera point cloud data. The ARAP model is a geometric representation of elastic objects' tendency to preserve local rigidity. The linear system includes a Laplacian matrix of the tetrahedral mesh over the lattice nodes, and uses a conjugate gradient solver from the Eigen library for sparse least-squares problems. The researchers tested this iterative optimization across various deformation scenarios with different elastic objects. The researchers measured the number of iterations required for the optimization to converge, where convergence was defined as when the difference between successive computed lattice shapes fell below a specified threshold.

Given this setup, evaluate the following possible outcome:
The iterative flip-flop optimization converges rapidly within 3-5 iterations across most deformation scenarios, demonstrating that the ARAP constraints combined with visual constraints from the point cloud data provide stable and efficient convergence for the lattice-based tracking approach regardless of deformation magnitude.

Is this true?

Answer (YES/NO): NO